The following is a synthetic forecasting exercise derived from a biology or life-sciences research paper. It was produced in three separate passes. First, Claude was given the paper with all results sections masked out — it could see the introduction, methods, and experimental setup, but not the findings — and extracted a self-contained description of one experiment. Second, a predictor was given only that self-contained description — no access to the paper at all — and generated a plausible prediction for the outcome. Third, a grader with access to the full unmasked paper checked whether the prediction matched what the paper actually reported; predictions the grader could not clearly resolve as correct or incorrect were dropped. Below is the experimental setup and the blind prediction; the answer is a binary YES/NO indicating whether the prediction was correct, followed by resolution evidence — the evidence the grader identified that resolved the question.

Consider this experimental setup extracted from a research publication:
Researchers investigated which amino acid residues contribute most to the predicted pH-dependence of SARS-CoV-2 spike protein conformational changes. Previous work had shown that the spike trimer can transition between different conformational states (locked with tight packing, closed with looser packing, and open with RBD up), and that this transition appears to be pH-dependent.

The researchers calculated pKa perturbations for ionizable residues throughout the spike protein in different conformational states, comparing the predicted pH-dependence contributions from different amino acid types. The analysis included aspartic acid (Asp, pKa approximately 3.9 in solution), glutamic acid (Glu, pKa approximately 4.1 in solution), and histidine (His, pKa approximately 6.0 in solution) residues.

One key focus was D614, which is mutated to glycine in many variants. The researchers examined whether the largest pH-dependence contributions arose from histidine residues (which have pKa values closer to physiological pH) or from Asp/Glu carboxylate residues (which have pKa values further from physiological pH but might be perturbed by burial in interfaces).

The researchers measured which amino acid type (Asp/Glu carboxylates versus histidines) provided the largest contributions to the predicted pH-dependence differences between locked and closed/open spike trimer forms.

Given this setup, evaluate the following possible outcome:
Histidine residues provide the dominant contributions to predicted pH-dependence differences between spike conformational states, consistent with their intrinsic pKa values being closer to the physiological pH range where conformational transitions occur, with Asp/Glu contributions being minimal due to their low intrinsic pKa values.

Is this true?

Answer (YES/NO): NO